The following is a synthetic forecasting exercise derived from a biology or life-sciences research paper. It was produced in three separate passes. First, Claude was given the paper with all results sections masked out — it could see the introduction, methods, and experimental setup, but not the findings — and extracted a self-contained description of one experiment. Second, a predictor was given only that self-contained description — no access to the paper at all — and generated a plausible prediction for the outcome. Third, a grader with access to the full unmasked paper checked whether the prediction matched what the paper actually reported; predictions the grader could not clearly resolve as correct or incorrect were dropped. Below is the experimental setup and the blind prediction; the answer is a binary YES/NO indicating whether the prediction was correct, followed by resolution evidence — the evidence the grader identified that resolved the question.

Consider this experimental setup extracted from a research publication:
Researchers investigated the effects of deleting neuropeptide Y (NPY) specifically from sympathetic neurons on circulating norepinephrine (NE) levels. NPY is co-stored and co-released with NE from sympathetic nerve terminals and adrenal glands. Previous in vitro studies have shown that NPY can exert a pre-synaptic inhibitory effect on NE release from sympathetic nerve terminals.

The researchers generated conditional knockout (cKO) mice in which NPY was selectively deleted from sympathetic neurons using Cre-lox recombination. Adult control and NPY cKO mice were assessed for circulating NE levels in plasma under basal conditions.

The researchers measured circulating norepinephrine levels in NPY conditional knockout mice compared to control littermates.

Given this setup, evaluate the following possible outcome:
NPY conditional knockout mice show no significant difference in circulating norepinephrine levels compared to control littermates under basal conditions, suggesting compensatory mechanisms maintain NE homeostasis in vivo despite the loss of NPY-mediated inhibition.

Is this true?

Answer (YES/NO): NO